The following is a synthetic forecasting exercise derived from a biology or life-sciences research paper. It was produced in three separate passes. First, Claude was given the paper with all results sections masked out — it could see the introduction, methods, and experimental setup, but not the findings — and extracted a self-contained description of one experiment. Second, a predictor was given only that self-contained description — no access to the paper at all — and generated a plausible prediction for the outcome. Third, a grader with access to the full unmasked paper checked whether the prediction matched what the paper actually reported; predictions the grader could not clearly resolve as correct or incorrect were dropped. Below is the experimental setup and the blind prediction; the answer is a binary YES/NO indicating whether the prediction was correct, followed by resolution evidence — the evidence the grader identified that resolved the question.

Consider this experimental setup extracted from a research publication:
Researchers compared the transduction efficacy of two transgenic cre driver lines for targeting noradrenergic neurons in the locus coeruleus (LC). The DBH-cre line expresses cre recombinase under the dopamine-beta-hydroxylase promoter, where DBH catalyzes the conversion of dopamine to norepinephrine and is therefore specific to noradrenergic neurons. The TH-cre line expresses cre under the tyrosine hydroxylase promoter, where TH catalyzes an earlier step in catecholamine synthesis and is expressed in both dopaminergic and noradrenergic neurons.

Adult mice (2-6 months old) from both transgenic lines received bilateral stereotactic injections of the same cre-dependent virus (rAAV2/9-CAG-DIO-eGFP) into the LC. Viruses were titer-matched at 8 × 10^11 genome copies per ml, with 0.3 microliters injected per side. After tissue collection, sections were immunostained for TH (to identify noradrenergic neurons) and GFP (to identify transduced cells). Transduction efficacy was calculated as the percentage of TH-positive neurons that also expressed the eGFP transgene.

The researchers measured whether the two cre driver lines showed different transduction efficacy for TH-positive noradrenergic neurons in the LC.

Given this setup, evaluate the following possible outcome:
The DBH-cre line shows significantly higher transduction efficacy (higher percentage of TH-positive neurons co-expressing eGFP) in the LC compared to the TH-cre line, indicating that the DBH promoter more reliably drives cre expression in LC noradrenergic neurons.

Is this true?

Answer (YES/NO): YES